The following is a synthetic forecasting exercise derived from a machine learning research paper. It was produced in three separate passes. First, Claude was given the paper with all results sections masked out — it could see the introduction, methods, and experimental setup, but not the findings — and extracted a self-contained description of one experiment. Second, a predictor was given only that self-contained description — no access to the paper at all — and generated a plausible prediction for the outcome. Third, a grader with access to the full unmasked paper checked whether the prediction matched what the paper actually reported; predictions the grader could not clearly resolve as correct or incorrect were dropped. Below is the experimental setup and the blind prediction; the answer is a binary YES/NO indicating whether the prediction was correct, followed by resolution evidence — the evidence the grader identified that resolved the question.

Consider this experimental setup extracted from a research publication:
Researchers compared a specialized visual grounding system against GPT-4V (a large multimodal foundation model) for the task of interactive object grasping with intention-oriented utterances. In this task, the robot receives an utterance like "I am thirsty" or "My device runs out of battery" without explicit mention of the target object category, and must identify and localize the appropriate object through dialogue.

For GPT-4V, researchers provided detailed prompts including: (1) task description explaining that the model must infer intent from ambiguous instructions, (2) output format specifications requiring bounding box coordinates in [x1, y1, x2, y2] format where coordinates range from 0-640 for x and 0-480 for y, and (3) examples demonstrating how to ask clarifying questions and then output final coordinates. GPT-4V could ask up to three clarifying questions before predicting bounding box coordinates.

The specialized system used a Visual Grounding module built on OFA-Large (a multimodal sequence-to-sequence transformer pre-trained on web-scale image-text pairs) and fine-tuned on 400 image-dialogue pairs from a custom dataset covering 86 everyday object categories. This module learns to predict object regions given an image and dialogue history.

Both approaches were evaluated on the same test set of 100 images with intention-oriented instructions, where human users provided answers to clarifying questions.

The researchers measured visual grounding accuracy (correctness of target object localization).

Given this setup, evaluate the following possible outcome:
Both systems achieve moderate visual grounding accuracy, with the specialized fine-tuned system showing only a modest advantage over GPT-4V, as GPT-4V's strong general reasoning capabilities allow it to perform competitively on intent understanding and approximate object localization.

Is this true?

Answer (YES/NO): NO